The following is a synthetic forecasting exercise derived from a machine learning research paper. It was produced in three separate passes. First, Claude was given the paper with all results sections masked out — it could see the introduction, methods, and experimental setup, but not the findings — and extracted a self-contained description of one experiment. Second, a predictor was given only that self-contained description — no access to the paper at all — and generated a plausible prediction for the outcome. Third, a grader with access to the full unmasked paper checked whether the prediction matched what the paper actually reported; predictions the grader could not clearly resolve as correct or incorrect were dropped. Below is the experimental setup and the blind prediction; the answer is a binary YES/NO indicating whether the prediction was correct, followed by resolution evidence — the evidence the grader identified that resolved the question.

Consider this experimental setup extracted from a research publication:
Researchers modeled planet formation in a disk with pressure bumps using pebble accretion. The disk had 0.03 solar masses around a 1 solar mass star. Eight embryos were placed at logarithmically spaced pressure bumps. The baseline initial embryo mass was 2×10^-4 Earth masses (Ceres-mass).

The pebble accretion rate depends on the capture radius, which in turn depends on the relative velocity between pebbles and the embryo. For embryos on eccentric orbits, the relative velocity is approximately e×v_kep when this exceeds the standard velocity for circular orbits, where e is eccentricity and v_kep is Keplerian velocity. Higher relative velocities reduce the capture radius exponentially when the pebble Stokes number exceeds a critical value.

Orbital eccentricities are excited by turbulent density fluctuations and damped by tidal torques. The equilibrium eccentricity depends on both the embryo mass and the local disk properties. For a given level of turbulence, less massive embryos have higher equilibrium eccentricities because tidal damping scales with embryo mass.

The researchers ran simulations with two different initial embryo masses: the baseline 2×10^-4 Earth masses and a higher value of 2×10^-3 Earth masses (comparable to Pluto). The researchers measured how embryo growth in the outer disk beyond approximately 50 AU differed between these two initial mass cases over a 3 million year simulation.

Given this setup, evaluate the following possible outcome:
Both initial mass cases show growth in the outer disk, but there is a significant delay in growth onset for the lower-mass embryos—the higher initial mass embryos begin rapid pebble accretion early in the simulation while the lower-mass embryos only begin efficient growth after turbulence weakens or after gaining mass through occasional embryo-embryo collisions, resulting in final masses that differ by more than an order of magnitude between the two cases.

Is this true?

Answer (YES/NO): NO